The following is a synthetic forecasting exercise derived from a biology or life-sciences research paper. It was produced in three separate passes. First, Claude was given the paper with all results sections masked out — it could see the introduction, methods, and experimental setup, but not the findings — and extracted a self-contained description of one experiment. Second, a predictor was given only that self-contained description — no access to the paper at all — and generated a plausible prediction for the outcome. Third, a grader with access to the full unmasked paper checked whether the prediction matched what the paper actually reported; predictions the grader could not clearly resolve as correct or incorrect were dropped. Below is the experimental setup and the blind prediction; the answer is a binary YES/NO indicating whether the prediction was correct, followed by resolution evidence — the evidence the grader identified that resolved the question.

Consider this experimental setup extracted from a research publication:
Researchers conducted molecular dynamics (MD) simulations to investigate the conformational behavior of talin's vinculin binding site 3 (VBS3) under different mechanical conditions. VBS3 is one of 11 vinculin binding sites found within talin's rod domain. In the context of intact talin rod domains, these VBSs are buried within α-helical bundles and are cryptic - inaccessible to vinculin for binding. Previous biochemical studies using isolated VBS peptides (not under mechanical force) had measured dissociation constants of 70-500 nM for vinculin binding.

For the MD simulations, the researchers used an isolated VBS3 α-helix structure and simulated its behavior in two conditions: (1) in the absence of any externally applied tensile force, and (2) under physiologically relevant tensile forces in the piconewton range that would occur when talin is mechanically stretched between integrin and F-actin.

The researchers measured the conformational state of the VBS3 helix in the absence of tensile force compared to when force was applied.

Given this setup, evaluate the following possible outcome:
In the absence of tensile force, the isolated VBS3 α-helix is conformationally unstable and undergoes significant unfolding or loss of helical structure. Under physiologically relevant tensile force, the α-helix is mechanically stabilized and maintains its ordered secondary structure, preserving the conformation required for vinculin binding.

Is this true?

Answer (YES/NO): NO